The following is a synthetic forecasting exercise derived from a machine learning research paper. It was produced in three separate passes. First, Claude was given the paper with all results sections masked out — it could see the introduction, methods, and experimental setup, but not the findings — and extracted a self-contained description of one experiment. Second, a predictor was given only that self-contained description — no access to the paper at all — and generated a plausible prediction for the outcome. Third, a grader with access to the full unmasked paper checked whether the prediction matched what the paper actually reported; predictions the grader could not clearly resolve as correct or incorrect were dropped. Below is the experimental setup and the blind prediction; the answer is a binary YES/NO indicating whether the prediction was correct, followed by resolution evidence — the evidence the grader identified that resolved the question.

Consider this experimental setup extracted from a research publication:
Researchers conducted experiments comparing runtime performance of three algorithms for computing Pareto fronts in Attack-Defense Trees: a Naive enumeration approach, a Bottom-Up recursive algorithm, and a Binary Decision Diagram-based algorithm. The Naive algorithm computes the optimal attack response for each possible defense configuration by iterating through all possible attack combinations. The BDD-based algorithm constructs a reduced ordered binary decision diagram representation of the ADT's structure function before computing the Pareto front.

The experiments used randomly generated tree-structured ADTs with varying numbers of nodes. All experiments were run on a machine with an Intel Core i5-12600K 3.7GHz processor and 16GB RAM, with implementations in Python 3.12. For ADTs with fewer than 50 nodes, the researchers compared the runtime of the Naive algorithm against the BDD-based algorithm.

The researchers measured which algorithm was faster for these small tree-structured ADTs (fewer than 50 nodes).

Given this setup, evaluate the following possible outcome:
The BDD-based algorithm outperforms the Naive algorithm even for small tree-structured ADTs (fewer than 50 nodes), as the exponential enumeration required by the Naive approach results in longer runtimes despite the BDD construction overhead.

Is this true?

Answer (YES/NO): NO